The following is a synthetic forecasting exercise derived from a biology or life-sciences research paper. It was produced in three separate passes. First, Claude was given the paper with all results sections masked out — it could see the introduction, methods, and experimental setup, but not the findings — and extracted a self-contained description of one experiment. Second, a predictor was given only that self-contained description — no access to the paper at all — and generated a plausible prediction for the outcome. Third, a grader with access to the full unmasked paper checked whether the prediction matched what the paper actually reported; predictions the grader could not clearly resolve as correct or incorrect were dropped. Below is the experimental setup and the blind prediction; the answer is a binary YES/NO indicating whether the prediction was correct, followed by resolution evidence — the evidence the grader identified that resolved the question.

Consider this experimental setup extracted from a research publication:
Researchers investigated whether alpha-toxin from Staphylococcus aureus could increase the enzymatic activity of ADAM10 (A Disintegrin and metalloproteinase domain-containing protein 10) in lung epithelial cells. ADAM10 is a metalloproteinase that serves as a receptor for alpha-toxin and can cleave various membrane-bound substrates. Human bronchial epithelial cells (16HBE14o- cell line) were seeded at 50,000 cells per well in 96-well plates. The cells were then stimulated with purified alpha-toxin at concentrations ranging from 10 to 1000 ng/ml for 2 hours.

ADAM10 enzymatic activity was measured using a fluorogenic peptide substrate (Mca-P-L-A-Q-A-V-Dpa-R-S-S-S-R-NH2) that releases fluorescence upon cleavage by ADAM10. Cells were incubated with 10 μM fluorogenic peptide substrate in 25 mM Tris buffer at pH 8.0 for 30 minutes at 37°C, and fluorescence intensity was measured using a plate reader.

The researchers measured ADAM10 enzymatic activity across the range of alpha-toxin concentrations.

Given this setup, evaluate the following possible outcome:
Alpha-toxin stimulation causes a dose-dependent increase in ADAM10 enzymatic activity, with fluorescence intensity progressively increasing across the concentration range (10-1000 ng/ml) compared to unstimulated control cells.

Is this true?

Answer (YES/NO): NO